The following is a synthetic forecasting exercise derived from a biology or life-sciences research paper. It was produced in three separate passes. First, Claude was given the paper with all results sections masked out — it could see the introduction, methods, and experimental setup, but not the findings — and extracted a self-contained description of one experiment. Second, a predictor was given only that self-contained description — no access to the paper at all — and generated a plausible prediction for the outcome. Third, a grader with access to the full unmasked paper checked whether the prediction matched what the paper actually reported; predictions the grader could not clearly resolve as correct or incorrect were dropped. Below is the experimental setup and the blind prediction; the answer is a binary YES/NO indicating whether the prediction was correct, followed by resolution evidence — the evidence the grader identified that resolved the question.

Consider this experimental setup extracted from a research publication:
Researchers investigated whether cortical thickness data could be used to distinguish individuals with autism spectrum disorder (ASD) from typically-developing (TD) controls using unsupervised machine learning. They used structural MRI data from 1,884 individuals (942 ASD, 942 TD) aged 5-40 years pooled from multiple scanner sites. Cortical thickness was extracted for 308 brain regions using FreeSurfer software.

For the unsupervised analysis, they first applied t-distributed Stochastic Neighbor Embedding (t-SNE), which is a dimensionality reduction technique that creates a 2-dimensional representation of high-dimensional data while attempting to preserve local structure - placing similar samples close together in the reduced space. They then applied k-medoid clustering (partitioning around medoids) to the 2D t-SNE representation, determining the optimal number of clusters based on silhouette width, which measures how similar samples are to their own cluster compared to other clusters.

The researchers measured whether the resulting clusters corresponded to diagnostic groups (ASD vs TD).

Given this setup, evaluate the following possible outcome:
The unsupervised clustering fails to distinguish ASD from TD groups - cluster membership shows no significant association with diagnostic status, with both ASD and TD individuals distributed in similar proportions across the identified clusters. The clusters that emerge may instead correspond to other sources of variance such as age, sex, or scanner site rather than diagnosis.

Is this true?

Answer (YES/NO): YES